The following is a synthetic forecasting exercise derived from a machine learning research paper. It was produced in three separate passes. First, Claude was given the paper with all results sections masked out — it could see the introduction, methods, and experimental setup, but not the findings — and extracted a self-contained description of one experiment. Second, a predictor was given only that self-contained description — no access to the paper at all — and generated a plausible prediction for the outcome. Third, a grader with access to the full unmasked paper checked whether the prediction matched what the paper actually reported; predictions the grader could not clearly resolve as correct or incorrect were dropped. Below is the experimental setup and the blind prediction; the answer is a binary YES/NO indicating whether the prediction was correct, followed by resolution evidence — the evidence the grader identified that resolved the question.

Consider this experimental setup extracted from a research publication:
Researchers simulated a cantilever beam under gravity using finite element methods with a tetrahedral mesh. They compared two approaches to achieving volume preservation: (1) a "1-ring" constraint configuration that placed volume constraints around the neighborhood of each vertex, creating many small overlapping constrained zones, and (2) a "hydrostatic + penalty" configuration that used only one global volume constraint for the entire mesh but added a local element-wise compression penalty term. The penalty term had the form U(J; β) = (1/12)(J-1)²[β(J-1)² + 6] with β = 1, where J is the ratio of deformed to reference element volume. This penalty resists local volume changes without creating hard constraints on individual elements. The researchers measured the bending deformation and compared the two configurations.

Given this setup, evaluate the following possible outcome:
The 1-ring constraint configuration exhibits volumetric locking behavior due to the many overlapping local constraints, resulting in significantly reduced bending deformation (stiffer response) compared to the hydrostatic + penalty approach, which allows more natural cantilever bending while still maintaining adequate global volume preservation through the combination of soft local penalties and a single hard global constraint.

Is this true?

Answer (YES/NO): NO